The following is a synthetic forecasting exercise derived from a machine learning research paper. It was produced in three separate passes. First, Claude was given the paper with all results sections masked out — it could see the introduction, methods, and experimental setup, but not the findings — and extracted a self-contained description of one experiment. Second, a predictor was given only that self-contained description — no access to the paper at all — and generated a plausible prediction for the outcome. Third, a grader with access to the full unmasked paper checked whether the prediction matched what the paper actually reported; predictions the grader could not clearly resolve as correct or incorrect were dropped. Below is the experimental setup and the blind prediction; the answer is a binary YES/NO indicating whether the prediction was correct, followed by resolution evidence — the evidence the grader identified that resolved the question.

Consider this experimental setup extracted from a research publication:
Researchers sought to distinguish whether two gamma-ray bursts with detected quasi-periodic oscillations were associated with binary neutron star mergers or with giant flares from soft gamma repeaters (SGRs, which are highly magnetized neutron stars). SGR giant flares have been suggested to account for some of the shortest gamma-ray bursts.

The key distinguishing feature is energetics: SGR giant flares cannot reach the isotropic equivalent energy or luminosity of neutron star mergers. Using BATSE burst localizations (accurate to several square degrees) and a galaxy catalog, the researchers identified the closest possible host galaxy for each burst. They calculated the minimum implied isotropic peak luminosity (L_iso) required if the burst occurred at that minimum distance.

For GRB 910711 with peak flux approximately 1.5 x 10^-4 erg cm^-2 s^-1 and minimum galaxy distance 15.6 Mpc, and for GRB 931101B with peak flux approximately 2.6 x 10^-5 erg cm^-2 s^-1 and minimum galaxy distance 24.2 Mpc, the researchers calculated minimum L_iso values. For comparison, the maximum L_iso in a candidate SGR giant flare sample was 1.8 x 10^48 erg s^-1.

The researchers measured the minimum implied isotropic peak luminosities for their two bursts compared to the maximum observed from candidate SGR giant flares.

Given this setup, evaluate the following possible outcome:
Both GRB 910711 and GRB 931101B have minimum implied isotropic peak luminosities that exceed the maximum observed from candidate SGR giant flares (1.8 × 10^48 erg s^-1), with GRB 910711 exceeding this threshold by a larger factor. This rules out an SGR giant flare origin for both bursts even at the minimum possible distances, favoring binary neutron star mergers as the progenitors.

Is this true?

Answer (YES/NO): YES